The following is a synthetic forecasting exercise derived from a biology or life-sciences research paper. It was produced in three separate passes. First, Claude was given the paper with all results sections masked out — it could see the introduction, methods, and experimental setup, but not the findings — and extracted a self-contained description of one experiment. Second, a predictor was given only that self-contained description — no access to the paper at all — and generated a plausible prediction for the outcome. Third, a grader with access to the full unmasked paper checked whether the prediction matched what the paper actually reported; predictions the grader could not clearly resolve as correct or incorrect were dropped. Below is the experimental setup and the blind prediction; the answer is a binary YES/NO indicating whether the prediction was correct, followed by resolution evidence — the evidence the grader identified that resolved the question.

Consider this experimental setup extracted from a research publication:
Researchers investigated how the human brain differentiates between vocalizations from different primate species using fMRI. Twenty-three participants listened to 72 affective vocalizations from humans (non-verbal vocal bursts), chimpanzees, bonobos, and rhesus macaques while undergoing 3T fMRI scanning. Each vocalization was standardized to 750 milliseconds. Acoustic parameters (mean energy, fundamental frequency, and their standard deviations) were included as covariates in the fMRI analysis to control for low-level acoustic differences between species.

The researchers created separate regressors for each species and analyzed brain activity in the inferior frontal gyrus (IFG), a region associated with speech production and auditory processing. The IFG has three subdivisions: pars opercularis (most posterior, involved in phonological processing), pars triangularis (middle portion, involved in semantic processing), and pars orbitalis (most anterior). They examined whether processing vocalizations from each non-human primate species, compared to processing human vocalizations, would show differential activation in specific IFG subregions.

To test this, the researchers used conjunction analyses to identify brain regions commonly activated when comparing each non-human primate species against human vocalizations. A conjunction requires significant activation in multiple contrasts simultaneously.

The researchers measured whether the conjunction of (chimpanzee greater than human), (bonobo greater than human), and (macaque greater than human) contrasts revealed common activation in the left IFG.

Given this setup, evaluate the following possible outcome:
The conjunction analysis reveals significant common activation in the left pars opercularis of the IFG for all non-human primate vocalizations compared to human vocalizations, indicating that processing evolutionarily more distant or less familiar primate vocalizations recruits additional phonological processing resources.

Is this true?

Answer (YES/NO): NO